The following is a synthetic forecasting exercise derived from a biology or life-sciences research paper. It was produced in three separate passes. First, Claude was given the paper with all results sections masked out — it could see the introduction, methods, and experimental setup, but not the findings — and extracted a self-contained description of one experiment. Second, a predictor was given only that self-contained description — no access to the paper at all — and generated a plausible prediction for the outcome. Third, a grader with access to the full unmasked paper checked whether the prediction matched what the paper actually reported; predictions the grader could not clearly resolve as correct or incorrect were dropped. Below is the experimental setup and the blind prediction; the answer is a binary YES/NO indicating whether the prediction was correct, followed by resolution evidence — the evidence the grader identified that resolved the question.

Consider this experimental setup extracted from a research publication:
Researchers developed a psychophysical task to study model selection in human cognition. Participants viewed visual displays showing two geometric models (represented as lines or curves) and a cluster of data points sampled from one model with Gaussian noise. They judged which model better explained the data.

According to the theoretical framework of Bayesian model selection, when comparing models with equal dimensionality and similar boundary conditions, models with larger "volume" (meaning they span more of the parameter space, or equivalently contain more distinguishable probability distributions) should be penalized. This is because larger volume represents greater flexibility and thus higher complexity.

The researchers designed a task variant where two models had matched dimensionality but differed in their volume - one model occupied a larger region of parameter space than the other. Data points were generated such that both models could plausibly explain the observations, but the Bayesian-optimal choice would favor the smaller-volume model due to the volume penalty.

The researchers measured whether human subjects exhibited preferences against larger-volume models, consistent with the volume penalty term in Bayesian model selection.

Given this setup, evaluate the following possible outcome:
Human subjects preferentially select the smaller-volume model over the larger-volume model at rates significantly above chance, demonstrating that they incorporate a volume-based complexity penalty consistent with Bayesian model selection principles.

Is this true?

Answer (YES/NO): YES